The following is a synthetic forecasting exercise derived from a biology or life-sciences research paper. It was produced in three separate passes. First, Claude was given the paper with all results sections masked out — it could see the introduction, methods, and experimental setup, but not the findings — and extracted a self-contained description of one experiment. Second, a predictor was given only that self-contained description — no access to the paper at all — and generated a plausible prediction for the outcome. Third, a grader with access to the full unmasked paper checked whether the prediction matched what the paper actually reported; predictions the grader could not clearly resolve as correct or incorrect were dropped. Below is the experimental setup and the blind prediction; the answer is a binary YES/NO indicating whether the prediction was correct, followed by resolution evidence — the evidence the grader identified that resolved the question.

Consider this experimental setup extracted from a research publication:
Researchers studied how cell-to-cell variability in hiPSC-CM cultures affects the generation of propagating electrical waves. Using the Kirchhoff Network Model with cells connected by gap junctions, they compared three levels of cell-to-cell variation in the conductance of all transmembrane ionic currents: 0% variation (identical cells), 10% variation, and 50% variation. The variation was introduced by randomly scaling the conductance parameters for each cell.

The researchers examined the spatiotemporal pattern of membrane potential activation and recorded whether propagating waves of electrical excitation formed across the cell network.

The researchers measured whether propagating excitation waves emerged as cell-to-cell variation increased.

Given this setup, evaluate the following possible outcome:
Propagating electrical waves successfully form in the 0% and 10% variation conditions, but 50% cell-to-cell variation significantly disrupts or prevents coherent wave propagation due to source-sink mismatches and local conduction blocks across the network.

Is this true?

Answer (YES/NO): NO